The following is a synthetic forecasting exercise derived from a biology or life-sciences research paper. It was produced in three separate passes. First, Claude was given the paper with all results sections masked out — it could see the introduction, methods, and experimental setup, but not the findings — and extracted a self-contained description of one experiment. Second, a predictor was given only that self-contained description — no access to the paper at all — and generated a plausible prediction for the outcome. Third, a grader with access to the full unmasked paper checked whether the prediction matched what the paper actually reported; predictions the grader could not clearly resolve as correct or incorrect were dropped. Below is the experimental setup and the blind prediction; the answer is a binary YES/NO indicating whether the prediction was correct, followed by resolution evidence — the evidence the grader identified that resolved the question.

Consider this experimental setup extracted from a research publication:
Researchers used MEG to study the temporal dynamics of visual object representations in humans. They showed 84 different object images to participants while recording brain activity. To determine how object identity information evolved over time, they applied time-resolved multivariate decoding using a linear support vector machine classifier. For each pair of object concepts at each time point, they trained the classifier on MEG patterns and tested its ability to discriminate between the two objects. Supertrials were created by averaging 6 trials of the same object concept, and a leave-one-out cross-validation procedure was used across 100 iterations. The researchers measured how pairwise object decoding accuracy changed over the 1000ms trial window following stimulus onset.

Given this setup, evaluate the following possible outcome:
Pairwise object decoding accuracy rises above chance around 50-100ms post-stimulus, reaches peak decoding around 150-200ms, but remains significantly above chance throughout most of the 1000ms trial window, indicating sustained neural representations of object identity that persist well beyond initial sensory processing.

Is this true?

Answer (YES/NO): NO